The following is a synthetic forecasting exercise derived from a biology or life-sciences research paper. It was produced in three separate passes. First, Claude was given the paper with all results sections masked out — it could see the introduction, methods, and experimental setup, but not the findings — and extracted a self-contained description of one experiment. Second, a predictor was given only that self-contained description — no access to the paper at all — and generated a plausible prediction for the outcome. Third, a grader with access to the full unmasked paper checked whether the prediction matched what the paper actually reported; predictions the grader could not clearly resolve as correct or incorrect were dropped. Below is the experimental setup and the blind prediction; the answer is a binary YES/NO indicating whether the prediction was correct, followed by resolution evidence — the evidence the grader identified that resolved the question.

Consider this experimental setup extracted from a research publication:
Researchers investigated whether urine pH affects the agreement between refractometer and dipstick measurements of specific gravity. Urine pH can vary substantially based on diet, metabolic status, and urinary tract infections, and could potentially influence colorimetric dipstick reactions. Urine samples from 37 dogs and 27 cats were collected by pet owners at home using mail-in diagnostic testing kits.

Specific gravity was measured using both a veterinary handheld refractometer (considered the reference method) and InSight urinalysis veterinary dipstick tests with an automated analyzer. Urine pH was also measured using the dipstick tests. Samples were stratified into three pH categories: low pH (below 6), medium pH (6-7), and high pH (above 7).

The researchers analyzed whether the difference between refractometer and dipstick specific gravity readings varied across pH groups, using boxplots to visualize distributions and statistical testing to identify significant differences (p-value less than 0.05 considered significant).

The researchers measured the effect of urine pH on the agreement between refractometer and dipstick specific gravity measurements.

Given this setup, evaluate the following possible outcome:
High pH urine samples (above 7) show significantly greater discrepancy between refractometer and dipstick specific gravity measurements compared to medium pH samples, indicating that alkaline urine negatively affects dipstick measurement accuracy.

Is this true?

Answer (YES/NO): YES